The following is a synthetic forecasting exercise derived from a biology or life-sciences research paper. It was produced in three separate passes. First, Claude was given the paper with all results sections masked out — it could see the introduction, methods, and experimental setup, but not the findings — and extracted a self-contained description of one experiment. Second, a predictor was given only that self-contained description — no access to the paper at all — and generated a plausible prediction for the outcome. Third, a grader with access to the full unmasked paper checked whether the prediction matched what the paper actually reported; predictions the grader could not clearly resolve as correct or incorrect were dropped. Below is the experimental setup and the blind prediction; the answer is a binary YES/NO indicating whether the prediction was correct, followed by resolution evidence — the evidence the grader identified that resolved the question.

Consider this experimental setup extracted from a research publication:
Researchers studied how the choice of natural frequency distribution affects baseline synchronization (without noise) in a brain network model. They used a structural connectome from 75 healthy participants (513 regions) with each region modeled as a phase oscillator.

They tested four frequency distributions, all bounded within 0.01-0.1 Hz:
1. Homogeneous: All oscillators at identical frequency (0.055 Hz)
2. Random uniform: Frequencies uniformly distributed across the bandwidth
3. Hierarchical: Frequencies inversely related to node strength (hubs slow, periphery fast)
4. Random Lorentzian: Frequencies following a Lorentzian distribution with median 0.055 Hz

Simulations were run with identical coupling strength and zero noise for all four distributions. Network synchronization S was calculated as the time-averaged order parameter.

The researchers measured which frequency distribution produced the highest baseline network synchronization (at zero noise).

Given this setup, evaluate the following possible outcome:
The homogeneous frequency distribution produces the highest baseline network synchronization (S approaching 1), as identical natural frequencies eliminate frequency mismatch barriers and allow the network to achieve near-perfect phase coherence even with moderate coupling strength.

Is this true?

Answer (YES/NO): YES